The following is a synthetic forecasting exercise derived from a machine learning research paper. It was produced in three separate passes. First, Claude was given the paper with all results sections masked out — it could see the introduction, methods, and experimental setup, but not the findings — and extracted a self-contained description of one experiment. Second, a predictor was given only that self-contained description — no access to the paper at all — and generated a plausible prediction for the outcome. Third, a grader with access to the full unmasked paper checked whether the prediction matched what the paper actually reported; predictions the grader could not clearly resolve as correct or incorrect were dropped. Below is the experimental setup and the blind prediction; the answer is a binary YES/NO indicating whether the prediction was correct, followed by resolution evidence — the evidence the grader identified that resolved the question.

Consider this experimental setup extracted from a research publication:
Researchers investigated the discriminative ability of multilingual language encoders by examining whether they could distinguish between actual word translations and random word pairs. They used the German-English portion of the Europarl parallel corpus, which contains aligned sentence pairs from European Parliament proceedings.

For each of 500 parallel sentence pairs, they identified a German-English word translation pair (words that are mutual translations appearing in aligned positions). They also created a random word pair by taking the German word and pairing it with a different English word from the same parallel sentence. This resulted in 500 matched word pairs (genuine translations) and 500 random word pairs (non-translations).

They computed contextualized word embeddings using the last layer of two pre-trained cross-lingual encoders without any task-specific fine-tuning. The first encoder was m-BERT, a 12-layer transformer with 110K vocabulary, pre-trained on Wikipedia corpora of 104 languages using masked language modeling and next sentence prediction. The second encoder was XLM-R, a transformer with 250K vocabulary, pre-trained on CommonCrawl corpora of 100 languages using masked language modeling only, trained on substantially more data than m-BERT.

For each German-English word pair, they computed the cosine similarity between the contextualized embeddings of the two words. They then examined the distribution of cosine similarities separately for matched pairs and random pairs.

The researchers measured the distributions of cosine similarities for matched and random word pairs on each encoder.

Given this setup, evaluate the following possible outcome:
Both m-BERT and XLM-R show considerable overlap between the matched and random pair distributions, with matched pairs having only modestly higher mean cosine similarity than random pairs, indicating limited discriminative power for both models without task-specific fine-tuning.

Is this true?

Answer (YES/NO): NO